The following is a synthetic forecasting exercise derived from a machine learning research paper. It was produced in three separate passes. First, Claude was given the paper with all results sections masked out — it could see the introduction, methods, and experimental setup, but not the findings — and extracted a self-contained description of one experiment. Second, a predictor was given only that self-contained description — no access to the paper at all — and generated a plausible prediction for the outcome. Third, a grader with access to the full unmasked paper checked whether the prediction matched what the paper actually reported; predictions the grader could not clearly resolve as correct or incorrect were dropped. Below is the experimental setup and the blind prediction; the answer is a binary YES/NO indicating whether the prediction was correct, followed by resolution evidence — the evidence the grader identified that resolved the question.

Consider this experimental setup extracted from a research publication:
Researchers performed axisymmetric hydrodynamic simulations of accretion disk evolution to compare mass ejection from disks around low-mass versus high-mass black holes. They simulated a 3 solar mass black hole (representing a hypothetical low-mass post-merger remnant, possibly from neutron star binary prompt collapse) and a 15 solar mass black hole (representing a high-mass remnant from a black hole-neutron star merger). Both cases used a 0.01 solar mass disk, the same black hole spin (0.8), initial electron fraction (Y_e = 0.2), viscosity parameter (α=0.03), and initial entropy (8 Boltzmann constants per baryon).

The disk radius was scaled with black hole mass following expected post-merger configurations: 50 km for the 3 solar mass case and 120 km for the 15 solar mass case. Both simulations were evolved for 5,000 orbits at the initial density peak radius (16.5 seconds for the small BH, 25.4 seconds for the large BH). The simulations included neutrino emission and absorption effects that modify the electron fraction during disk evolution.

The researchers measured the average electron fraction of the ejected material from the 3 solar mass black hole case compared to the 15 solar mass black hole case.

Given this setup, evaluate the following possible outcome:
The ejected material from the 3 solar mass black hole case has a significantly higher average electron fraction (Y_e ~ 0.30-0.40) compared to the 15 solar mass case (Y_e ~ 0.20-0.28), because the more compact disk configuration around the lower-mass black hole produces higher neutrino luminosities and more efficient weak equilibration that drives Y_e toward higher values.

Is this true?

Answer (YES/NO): NO